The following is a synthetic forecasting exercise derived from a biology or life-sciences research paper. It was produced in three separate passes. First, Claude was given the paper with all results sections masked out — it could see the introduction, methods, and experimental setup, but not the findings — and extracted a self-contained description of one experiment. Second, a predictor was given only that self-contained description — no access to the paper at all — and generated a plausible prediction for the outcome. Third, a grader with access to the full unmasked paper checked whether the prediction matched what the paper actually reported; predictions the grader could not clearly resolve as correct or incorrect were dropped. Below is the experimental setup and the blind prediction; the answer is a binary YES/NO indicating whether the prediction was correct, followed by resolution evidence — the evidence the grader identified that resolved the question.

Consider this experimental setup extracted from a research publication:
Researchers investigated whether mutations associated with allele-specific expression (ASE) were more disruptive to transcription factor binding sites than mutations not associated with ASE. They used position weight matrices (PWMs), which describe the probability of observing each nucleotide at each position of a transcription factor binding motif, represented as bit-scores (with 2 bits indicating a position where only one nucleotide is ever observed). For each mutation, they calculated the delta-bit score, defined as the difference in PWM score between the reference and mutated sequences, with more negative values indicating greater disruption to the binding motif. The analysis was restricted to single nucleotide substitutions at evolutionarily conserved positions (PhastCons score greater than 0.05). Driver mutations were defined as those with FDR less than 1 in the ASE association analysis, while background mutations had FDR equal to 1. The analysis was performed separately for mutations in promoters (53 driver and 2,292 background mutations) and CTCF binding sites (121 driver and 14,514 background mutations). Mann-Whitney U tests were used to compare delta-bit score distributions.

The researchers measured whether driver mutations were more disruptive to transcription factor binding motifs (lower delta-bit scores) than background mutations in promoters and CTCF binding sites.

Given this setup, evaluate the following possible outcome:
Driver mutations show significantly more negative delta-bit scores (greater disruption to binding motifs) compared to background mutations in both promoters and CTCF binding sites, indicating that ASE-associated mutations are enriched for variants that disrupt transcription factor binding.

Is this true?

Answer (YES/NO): YES